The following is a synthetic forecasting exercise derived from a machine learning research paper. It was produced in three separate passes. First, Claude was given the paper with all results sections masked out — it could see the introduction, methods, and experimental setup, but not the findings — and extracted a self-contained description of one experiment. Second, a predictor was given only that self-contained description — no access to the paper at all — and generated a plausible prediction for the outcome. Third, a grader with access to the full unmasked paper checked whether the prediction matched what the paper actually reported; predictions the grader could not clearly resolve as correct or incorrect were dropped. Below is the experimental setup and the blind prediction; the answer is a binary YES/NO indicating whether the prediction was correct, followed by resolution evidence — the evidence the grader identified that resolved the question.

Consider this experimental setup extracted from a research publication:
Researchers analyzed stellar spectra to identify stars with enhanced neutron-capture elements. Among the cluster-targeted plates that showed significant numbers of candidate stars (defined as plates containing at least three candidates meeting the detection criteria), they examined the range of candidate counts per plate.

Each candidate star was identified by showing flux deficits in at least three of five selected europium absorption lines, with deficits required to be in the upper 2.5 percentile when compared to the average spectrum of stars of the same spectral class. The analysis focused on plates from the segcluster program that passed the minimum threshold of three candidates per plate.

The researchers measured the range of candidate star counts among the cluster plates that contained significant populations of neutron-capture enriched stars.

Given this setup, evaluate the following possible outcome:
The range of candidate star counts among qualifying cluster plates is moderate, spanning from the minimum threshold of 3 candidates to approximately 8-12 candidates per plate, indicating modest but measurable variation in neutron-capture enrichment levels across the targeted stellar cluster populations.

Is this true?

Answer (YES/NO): NO